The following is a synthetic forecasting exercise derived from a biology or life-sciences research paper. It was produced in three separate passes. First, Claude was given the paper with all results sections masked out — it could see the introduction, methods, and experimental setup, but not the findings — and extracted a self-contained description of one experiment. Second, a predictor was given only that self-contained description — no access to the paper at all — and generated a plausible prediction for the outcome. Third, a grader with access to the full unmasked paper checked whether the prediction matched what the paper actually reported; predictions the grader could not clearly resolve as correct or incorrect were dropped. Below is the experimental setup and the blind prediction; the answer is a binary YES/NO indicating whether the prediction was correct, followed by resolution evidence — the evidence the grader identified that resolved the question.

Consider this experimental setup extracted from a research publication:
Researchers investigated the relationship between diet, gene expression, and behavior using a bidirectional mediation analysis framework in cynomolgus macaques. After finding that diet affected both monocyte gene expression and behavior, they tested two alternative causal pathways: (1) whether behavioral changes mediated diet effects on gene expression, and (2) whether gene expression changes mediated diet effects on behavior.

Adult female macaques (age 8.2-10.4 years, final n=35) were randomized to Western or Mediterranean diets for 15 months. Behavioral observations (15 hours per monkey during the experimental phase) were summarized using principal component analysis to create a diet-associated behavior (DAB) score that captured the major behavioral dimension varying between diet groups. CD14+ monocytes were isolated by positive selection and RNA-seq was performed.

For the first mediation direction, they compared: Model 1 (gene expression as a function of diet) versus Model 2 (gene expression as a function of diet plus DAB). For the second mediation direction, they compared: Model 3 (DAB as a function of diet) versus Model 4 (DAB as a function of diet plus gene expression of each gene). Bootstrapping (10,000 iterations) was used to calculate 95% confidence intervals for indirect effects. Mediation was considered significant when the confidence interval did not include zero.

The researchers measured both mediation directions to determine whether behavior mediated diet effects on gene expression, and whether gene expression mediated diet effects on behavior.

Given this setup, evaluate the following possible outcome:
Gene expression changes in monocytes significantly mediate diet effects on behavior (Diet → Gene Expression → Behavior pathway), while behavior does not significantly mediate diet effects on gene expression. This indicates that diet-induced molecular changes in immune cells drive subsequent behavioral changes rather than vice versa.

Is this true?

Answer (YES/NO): NO